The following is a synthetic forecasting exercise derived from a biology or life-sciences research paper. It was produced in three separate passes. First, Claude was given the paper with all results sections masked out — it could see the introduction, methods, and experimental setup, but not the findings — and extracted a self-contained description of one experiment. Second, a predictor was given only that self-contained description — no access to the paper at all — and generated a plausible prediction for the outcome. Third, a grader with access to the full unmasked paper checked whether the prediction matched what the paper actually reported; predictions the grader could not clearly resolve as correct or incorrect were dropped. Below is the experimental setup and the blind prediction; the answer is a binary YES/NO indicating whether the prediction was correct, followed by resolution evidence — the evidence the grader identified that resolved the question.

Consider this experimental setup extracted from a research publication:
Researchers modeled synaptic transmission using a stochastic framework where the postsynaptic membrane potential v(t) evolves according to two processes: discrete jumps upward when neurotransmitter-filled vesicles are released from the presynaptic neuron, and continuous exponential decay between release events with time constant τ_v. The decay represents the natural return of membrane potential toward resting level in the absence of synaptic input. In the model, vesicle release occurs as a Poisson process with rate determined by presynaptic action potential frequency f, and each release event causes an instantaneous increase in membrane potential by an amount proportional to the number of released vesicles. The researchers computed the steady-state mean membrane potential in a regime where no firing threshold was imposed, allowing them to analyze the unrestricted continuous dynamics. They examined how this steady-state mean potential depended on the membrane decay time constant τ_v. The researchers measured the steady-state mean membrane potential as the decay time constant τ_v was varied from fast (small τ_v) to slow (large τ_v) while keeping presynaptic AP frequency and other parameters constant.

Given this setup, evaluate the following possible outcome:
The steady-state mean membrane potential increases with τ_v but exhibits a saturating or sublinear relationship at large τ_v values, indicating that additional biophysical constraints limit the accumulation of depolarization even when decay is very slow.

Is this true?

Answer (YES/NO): NO